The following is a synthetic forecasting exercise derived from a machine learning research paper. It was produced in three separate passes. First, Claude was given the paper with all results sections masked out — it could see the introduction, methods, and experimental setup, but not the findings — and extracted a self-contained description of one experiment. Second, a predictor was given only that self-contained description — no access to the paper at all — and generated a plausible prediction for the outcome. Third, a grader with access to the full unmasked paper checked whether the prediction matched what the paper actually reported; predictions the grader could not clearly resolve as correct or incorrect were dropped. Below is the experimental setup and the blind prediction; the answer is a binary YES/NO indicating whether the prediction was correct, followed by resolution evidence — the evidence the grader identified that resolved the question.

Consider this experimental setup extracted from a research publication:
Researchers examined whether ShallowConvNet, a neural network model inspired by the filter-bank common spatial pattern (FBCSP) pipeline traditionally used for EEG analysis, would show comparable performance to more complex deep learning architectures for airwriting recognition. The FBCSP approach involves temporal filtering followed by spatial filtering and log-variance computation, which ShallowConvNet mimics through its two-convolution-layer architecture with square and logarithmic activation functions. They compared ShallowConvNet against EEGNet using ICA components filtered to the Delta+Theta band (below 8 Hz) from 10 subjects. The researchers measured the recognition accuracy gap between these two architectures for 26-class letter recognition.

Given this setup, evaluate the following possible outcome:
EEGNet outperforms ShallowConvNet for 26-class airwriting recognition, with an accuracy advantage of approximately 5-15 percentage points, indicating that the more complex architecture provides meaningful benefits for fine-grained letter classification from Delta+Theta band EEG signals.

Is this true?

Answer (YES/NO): NO